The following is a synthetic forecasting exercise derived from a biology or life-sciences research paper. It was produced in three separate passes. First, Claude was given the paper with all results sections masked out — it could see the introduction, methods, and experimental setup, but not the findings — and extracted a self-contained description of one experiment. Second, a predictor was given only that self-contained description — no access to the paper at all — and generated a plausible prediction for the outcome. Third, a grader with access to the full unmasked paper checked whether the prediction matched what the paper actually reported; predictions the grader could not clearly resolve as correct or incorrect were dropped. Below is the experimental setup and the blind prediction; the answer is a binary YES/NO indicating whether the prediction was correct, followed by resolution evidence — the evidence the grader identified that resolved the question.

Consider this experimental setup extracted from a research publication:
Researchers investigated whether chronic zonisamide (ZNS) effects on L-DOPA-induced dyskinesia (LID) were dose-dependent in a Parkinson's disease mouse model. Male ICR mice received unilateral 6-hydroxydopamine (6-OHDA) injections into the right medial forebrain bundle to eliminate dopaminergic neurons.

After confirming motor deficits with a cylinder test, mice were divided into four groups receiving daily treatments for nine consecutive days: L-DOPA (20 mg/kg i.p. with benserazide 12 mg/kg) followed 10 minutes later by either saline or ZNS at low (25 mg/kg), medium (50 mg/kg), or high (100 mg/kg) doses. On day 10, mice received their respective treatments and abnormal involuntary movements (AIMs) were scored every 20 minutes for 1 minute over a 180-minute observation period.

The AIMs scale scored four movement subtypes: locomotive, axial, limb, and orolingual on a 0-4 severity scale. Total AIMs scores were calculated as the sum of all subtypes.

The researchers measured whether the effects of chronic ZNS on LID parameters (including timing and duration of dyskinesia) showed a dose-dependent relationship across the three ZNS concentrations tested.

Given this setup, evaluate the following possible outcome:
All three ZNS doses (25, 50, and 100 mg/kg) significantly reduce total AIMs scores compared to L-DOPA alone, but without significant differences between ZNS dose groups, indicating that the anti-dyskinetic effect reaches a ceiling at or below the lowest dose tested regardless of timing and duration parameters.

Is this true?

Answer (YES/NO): NO